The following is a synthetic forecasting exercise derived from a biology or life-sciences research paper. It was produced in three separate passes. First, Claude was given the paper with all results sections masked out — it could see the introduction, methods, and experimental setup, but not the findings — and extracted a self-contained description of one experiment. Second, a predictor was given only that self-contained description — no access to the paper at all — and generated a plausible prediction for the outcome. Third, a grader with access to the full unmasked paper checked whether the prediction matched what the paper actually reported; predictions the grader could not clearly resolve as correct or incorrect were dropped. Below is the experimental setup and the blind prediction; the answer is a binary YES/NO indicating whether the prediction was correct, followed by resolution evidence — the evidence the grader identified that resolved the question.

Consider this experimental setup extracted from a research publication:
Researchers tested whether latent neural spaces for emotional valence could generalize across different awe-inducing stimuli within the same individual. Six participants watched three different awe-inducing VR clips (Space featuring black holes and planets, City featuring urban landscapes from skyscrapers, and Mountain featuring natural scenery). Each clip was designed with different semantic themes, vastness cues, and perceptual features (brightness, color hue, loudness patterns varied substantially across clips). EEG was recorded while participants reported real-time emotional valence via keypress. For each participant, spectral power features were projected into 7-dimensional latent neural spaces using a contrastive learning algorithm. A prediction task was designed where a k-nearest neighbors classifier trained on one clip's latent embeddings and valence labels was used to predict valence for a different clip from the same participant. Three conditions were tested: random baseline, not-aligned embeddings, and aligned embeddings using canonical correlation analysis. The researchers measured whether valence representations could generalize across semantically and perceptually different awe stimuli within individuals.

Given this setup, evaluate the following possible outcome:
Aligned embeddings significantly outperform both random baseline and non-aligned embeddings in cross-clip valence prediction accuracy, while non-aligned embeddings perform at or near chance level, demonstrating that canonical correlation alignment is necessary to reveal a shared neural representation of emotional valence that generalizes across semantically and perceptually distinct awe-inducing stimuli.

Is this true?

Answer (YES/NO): NO